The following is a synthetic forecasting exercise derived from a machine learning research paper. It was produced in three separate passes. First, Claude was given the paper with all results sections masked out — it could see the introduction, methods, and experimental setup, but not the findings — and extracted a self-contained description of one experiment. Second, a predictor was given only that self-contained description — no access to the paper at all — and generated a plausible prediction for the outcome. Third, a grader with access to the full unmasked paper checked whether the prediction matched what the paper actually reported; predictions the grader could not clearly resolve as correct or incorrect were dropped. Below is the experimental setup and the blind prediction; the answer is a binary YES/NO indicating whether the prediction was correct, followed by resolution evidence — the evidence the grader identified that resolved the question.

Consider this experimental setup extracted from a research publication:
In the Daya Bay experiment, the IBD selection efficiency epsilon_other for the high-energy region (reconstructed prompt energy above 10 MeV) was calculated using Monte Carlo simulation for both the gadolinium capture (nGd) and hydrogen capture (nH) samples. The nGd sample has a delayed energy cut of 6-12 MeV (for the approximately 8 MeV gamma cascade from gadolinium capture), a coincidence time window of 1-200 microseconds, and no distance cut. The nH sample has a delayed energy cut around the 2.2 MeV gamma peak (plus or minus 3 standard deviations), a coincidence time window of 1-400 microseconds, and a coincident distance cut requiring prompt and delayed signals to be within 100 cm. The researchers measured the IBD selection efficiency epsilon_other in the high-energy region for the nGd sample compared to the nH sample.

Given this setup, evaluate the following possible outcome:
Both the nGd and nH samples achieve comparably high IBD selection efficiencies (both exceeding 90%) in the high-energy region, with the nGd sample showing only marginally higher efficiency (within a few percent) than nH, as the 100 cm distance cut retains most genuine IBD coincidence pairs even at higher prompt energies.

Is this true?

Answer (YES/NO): NO